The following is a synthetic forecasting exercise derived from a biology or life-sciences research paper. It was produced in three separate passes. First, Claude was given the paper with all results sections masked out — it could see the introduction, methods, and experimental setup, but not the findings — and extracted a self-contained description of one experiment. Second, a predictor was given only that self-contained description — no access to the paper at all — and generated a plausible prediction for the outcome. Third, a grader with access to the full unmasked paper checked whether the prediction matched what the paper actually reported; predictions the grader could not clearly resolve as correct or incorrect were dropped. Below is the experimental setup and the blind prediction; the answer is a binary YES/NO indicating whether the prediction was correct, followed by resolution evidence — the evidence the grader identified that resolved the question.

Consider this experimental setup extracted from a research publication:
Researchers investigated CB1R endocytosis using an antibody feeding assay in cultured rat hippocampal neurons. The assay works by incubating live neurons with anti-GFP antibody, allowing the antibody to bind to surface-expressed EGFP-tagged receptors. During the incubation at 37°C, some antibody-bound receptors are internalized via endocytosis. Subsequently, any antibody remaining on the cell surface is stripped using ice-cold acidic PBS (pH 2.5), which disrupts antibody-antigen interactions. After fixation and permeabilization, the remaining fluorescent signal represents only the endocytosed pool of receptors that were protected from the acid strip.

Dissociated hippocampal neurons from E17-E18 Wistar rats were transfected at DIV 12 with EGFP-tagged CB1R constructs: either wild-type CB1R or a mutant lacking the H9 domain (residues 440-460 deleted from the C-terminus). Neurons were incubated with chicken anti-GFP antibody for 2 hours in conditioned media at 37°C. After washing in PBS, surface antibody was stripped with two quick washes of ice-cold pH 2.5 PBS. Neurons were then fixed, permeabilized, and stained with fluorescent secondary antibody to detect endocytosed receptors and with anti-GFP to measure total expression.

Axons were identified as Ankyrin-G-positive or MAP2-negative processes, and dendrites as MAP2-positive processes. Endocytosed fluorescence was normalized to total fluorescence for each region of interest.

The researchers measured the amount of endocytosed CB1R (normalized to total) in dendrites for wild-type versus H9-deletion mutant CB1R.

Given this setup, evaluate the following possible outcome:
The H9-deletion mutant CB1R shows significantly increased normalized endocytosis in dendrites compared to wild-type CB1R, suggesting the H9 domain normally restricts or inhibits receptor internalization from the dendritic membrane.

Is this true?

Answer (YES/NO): YES